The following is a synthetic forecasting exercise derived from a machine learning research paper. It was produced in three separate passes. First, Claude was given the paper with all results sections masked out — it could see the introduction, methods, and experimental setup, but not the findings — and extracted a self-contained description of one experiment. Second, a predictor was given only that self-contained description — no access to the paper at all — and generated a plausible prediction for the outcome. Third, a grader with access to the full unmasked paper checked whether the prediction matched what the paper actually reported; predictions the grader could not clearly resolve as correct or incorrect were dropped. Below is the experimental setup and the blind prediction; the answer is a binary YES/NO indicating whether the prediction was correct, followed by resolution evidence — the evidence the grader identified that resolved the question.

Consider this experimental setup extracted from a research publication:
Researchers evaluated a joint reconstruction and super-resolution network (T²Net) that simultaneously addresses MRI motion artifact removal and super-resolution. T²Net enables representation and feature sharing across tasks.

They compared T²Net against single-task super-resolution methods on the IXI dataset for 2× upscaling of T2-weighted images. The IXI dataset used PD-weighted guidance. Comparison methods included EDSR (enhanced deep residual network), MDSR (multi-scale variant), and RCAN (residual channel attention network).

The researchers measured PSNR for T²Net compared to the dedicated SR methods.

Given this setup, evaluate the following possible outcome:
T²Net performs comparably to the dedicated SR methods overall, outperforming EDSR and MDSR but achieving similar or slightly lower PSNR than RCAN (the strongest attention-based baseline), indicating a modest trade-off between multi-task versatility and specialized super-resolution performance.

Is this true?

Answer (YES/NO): NO